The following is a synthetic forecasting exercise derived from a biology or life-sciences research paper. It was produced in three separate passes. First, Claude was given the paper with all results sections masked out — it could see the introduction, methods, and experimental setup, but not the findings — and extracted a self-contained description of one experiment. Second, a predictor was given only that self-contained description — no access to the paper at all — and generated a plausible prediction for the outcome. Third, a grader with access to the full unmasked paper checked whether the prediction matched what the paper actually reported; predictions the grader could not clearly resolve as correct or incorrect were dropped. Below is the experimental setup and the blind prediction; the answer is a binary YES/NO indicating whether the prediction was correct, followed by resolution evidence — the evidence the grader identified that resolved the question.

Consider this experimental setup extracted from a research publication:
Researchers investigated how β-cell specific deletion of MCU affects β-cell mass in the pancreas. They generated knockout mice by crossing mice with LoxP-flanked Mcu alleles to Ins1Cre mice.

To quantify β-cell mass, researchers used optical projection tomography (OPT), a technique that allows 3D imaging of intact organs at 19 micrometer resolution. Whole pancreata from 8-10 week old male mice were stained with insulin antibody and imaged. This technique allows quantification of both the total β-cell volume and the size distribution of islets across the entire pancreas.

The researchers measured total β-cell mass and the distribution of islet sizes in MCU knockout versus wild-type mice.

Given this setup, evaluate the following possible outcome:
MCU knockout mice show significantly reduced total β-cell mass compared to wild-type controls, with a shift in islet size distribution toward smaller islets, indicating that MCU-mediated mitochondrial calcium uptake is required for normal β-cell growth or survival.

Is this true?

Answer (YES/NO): NO